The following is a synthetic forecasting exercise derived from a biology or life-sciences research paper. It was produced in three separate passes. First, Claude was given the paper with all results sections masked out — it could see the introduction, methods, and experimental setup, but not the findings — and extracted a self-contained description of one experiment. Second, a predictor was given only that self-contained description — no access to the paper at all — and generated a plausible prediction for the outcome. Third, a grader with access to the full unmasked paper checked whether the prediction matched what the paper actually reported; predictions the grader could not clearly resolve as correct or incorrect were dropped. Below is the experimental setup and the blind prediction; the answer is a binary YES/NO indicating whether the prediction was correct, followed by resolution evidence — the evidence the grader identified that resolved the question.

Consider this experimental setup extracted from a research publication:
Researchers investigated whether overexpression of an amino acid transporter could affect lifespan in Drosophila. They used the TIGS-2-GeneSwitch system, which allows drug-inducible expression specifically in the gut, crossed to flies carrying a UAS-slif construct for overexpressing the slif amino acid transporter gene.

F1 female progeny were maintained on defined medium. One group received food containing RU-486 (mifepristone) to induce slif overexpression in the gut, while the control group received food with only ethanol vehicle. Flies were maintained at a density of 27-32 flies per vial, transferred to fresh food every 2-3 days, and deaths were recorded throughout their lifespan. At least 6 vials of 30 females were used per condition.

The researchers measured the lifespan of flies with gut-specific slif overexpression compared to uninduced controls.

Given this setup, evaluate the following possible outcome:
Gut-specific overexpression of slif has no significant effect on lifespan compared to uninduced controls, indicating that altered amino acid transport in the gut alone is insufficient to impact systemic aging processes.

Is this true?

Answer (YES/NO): NO